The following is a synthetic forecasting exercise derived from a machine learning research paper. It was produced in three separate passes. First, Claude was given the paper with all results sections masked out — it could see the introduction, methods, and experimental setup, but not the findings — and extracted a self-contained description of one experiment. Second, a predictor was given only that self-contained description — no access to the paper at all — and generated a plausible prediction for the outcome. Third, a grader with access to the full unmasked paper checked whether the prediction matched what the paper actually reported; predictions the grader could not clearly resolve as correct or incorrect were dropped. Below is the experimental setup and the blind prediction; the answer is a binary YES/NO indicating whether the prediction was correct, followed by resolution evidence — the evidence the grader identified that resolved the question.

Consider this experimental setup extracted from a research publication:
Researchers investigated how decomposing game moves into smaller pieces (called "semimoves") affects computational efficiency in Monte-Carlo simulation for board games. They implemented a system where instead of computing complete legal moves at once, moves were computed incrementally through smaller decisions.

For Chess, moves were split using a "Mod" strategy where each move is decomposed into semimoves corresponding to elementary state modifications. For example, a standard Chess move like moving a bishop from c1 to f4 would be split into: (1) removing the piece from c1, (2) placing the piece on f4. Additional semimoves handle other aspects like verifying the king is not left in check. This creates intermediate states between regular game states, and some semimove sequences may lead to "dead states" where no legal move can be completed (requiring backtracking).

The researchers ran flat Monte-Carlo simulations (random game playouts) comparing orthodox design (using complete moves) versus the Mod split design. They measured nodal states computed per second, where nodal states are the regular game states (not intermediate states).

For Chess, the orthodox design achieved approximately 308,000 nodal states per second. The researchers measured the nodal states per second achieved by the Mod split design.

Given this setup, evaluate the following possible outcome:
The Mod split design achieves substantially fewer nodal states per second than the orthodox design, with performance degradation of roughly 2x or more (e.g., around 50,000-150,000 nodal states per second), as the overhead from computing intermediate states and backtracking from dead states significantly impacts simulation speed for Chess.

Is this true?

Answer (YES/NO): NO